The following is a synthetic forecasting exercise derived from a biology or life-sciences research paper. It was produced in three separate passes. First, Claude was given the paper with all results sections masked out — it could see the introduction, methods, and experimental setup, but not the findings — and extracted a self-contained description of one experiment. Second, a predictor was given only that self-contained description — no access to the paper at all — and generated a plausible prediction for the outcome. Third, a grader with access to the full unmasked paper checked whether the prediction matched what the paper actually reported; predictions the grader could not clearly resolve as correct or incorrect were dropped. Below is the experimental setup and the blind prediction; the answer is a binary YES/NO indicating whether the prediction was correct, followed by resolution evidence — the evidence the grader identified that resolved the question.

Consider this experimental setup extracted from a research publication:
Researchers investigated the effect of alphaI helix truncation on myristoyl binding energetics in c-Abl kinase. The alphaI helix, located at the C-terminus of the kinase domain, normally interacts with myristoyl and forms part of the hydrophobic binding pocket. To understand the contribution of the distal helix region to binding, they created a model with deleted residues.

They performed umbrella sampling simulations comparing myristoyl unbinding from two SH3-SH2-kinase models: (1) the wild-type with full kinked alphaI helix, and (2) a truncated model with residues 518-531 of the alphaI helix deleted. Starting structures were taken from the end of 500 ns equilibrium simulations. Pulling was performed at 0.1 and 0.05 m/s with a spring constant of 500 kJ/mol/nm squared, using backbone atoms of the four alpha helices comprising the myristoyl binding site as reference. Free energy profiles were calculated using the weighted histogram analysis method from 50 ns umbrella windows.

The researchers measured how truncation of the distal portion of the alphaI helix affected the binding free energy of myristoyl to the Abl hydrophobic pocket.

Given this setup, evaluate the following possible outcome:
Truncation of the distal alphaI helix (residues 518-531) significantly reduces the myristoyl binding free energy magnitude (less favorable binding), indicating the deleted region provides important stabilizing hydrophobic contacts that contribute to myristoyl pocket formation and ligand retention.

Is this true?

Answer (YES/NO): YES